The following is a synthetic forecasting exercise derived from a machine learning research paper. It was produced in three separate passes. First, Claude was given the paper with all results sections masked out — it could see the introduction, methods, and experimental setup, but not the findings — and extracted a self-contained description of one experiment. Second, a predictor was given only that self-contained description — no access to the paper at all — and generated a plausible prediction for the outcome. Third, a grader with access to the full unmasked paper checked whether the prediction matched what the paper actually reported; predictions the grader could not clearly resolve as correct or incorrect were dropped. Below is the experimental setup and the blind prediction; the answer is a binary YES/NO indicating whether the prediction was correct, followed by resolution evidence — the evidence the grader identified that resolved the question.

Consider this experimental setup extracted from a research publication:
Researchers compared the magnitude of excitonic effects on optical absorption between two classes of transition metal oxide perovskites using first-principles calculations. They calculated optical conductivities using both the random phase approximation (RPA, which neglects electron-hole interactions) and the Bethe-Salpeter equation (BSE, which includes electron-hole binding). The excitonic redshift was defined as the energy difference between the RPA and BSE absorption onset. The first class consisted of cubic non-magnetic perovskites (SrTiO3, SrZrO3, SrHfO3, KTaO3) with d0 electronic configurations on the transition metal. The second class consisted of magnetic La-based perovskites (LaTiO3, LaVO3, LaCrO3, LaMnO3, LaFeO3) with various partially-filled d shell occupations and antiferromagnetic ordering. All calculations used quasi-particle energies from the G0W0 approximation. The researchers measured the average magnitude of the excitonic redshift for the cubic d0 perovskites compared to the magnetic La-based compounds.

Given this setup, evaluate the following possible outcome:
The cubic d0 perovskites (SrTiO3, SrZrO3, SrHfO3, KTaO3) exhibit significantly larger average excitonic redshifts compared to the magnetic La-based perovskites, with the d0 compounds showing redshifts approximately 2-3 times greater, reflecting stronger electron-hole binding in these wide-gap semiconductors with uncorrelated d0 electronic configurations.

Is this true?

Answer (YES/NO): YES